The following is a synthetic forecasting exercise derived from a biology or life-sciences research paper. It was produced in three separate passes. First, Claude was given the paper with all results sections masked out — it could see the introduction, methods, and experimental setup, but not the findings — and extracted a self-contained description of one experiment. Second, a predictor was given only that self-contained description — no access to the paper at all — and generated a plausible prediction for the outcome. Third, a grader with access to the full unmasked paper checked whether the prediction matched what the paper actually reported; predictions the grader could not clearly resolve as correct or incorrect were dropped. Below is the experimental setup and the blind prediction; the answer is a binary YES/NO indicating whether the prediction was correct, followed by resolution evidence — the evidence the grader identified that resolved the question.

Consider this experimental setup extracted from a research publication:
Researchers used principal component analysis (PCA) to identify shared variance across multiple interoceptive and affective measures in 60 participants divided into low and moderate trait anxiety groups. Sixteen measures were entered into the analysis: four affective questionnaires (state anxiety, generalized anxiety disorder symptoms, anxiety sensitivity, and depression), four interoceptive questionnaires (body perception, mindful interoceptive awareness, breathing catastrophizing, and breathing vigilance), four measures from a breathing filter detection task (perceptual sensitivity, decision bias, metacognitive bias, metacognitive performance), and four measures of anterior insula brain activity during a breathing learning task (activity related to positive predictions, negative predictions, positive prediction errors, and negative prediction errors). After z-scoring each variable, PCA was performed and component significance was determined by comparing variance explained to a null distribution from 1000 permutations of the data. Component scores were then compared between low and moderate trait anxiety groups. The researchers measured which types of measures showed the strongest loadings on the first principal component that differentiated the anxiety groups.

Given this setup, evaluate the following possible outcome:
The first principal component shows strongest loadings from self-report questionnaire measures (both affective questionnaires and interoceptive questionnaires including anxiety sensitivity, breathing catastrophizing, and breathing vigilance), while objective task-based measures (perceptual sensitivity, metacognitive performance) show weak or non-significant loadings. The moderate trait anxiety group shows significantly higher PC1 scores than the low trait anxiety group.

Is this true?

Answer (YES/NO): NO